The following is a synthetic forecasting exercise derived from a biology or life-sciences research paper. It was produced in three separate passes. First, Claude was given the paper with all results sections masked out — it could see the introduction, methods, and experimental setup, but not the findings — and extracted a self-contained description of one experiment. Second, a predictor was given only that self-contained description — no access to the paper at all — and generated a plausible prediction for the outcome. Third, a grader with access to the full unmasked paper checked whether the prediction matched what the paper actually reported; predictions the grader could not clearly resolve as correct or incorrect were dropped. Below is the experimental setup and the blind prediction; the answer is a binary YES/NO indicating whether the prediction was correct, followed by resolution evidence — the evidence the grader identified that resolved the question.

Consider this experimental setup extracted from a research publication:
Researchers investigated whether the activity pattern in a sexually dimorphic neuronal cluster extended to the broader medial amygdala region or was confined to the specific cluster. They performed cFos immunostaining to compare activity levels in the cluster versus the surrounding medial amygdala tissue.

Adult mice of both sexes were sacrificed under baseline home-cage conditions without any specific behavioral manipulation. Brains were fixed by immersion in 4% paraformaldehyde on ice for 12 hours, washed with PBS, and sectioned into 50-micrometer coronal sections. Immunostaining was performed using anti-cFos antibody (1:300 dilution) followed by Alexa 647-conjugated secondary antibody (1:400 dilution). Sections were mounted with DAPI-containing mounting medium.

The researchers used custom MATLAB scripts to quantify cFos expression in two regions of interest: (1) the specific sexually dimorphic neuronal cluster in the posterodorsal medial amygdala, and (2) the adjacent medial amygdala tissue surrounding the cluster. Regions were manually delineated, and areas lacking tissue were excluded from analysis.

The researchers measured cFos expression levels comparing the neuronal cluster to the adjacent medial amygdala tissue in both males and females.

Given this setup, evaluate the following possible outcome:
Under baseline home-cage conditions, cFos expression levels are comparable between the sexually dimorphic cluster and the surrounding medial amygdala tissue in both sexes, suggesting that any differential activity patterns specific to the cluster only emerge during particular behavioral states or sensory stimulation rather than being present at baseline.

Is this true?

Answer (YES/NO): NO